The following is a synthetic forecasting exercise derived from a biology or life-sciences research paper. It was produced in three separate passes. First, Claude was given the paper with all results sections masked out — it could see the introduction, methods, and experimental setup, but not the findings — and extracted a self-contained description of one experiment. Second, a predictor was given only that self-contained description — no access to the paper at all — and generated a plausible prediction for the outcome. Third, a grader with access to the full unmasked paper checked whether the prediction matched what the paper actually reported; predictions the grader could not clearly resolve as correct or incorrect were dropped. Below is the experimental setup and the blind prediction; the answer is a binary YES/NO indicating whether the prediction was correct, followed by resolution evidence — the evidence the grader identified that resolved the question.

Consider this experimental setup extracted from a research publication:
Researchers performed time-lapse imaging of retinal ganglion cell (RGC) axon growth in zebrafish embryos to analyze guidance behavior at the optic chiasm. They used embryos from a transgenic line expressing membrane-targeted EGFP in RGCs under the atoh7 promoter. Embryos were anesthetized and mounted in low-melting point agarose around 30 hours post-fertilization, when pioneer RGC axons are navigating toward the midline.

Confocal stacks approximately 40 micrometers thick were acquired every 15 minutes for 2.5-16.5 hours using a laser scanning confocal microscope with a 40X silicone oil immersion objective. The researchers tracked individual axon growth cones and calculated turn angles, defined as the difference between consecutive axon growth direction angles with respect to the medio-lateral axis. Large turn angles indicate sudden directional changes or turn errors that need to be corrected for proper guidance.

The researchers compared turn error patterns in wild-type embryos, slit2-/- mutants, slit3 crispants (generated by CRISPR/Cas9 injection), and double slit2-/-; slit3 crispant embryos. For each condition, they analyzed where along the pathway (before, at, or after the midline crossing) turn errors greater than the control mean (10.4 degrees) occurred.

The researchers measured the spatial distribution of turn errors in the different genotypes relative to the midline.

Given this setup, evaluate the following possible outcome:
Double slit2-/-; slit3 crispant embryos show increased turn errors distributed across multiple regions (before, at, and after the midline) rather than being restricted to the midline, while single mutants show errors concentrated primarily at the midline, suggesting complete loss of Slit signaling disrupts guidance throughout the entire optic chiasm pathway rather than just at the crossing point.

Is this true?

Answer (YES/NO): NO